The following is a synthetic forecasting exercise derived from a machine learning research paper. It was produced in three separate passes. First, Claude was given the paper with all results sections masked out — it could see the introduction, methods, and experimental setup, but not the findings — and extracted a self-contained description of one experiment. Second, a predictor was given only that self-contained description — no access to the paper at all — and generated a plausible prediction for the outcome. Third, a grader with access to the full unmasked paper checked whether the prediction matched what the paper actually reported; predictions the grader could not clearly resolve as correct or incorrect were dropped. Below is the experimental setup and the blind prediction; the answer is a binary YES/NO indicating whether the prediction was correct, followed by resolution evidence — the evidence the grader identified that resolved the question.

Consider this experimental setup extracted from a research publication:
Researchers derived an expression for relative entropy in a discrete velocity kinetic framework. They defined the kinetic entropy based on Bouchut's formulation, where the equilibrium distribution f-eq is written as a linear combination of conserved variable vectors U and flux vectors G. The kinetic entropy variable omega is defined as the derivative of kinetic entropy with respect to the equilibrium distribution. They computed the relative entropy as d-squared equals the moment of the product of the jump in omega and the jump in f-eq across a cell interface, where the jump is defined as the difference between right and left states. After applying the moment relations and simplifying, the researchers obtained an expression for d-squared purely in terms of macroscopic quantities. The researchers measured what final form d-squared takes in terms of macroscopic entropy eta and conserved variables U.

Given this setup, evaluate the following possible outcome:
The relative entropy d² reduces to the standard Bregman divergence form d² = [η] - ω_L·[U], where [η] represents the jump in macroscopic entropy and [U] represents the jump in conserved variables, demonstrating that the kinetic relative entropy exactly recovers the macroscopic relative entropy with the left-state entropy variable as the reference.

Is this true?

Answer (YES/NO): NO